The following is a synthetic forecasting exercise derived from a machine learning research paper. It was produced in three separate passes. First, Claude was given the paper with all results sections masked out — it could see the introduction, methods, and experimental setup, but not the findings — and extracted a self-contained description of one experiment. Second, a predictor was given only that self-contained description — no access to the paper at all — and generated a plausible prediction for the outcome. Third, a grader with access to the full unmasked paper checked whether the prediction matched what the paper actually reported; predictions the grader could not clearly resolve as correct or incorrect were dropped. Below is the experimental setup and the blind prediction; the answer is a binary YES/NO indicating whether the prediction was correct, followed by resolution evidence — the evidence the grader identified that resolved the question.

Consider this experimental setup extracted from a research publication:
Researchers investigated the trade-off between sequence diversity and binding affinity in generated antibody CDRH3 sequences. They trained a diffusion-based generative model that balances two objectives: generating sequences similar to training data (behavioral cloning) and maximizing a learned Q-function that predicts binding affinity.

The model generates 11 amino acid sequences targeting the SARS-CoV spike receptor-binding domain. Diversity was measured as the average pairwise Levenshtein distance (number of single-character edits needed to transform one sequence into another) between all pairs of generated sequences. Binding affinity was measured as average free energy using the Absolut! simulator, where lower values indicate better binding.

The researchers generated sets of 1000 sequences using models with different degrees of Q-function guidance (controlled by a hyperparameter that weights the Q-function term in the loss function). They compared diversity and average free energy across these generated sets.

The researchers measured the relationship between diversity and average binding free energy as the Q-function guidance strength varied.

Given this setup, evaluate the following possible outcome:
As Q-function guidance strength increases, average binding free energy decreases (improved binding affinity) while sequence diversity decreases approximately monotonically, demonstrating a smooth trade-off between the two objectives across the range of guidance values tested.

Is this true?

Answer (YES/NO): NO